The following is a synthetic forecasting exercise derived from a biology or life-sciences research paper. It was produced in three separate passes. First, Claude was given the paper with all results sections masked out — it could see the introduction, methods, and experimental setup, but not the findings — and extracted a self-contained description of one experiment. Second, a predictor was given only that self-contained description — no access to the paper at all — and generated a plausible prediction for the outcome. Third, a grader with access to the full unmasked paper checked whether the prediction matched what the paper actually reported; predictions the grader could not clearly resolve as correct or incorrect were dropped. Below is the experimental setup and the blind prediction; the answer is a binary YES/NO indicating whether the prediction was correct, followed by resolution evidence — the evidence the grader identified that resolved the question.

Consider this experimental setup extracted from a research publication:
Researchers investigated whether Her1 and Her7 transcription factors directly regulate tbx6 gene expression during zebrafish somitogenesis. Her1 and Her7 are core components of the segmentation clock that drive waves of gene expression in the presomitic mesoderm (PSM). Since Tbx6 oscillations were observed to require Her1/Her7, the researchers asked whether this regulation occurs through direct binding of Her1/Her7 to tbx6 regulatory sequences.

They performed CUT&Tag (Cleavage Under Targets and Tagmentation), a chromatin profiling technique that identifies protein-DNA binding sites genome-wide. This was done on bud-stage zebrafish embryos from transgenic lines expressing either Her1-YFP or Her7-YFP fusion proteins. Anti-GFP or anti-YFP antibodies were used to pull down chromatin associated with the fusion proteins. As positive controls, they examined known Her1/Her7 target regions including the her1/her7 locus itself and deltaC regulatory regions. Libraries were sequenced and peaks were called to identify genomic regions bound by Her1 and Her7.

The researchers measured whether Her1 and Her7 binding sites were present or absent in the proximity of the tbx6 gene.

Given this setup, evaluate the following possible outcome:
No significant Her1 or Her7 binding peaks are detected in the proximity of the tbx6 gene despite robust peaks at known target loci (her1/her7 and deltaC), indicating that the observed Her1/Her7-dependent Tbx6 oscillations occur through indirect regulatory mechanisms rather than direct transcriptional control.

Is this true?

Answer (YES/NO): YES